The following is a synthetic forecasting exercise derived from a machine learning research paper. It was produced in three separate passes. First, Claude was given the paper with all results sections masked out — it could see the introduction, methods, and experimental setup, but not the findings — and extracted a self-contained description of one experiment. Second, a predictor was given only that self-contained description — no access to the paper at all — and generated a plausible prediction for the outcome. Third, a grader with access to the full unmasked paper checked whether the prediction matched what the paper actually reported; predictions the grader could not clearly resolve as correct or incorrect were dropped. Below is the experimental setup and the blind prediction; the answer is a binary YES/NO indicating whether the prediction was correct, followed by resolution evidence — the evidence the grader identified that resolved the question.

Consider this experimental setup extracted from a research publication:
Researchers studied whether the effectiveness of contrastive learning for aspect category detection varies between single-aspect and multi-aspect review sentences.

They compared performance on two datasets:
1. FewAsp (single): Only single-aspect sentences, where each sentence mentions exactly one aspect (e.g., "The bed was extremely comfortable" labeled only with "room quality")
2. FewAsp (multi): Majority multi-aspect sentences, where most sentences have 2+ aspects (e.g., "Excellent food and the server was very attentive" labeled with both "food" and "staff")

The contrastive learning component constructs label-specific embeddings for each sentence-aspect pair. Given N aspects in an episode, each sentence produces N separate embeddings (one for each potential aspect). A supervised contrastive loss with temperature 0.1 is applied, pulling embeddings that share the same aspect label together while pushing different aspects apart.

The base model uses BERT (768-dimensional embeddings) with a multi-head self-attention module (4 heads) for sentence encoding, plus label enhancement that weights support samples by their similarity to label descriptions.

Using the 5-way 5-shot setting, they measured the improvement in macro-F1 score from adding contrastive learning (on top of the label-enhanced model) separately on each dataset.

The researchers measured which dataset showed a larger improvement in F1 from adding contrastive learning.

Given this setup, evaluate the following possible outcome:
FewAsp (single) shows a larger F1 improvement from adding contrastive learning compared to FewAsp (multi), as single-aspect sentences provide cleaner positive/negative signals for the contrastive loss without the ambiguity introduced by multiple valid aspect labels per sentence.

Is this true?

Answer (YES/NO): YES